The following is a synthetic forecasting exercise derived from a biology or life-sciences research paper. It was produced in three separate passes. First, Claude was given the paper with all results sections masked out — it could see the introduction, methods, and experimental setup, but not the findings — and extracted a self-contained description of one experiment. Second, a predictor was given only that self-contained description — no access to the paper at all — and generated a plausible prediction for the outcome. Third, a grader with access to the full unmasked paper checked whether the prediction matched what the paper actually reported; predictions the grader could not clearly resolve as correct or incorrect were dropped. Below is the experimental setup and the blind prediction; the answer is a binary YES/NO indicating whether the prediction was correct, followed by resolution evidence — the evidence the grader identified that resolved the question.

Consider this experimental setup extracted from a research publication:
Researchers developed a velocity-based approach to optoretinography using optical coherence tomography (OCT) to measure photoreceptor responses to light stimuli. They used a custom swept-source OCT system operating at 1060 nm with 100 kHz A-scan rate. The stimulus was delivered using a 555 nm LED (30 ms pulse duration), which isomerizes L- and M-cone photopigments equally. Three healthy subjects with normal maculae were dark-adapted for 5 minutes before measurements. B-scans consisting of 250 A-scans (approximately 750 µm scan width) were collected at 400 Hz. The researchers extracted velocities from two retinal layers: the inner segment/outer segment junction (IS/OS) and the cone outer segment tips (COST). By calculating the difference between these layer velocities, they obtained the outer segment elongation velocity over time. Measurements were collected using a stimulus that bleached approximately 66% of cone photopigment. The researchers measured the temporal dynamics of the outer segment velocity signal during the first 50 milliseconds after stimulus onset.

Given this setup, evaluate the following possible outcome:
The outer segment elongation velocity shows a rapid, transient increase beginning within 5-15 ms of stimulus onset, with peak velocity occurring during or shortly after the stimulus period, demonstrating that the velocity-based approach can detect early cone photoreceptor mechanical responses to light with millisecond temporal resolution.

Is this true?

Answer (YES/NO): NO